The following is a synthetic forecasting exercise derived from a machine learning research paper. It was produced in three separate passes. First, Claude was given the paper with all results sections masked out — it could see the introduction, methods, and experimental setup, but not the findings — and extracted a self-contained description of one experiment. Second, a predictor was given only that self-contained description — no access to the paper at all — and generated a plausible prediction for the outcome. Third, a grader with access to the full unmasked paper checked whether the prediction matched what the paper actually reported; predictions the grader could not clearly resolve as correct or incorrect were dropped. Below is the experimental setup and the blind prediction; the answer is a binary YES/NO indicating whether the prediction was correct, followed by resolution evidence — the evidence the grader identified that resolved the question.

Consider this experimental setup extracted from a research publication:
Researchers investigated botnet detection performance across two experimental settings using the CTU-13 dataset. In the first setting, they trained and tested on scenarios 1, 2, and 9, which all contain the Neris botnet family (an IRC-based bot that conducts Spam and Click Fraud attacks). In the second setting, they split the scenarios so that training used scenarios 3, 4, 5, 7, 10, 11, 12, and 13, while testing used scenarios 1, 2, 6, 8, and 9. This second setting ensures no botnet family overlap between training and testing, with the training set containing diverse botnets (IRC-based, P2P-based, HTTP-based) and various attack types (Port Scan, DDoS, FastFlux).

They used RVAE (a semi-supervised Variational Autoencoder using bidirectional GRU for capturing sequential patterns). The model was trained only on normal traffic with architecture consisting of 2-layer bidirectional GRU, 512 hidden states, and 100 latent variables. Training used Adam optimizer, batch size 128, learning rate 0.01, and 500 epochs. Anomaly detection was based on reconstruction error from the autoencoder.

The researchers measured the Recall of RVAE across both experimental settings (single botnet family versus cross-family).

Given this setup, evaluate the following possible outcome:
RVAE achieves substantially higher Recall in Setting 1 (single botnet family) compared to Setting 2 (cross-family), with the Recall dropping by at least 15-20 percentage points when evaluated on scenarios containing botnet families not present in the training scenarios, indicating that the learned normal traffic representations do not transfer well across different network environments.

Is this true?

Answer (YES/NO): NO